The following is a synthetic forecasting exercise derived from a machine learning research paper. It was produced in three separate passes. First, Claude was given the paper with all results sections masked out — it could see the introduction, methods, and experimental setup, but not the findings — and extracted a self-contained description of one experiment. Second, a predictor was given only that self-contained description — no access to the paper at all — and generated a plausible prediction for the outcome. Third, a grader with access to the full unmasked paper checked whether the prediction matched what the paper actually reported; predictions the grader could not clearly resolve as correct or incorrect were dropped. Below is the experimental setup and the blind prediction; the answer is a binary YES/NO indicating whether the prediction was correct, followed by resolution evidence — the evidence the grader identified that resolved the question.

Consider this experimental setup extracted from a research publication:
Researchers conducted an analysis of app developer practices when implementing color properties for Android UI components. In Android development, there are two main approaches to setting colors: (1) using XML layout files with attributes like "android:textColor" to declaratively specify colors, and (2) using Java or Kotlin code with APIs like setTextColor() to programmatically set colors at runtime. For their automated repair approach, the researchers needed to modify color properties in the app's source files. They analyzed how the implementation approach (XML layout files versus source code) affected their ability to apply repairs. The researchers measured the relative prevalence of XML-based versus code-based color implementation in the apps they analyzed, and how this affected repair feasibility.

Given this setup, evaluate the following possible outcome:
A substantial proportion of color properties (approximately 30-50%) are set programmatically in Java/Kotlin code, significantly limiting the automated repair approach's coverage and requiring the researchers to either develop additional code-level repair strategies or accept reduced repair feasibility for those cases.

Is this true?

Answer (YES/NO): NO